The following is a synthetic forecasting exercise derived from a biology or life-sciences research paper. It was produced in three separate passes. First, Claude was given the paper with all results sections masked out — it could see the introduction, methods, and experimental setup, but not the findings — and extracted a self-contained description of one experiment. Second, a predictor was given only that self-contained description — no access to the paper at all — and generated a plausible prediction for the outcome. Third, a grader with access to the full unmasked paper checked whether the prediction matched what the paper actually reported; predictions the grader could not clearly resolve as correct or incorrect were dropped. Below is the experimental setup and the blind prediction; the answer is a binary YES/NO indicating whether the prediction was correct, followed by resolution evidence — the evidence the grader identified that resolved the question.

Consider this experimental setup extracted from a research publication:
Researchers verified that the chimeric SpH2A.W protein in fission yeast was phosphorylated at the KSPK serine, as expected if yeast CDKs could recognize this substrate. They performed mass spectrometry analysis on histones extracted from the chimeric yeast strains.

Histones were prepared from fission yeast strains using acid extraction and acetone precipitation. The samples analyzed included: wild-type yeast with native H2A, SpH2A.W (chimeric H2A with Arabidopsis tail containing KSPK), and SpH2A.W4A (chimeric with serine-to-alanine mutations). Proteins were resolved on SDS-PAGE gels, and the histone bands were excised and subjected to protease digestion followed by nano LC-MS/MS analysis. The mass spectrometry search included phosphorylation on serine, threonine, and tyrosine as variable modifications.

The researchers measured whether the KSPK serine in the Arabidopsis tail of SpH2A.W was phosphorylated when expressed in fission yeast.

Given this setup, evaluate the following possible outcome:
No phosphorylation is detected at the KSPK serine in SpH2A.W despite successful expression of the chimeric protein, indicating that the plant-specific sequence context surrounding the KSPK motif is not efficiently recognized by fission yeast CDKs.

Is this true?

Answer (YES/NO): NO